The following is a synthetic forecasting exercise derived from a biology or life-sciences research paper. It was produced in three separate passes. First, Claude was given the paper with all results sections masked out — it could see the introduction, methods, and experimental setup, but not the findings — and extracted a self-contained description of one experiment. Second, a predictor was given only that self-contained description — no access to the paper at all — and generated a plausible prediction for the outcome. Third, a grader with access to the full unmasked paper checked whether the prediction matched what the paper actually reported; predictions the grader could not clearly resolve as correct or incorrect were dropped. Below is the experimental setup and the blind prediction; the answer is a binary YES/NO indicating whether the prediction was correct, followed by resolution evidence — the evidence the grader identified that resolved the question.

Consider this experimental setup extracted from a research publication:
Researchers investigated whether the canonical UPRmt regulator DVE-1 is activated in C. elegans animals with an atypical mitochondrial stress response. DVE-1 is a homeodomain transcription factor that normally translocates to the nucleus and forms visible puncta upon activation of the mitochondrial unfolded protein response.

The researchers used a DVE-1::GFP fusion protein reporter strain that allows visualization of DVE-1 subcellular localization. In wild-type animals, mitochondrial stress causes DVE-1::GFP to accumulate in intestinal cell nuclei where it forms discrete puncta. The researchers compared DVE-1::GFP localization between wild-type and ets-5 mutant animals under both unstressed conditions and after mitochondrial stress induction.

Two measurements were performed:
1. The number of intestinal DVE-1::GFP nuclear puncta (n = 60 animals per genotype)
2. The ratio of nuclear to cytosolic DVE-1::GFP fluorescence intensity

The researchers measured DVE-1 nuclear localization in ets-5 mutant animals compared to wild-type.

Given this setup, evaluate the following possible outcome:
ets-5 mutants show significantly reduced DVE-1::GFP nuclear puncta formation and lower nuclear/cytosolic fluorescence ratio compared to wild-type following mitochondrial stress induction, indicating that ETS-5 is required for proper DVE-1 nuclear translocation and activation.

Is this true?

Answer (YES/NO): NO